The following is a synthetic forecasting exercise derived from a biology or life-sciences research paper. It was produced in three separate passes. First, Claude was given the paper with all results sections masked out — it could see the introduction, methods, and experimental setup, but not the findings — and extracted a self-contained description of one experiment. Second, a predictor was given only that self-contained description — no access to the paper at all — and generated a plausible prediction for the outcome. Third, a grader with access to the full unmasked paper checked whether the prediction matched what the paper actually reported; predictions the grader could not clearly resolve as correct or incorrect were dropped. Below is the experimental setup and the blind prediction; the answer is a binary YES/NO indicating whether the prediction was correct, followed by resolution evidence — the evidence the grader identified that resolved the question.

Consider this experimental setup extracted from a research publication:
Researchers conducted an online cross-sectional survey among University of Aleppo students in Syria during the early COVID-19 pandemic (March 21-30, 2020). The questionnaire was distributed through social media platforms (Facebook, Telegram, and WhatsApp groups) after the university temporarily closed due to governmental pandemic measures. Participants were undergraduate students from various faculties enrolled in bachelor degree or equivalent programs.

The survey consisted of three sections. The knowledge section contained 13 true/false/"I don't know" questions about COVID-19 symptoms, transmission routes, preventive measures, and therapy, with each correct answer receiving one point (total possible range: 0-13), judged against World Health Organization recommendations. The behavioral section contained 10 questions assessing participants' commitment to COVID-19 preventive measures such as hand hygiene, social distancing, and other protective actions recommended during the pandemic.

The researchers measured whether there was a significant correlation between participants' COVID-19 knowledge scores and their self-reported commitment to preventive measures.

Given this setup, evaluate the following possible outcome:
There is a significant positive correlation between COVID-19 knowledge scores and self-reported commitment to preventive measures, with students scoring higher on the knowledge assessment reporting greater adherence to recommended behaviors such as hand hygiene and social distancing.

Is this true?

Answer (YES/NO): YES